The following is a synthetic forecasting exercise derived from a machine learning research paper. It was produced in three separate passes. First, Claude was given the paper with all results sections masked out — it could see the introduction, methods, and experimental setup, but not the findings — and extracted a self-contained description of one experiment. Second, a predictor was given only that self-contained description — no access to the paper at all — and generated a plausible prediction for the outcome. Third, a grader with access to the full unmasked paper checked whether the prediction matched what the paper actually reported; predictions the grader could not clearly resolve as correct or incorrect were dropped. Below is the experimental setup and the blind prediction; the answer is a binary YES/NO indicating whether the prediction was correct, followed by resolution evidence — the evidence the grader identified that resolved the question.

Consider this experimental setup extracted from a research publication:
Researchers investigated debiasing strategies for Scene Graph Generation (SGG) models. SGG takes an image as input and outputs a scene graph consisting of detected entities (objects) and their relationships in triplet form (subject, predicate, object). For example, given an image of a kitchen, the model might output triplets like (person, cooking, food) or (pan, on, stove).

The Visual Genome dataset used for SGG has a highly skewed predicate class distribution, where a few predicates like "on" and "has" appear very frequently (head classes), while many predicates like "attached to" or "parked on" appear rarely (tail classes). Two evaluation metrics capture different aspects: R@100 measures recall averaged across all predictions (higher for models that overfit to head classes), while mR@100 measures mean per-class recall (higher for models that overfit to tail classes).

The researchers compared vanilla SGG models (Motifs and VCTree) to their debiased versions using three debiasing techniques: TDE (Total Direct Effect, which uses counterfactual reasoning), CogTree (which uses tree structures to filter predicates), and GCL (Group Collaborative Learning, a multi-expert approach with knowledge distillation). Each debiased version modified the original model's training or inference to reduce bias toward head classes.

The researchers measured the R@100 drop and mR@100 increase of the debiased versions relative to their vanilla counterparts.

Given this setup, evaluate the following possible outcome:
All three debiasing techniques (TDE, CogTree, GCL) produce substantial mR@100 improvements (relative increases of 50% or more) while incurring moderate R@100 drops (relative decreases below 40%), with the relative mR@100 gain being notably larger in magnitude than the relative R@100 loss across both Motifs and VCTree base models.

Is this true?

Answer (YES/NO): NO